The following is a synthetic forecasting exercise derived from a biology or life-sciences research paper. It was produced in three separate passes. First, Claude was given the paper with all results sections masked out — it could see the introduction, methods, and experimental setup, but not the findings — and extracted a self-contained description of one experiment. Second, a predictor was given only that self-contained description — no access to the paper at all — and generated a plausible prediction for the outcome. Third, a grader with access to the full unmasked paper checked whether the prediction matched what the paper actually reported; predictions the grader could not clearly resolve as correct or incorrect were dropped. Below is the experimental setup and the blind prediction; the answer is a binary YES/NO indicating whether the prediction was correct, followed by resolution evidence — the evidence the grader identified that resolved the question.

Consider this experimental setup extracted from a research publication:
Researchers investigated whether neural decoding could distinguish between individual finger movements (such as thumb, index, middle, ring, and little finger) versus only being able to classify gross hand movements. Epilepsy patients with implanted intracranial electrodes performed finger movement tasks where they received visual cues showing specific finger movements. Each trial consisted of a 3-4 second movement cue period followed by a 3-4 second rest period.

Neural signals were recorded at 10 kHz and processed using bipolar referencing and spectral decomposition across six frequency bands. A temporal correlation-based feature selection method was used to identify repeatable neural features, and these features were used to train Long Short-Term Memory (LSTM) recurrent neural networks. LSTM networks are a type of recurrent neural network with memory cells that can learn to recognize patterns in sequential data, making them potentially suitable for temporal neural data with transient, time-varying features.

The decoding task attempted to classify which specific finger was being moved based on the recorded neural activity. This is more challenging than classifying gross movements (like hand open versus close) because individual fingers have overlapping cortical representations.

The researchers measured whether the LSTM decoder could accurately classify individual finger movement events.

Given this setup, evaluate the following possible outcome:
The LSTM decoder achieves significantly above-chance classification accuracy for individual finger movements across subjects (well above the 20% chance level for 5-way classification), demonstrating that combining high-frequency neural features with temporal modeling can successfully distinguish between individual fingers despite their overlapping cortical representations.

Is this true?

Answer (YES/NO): NO